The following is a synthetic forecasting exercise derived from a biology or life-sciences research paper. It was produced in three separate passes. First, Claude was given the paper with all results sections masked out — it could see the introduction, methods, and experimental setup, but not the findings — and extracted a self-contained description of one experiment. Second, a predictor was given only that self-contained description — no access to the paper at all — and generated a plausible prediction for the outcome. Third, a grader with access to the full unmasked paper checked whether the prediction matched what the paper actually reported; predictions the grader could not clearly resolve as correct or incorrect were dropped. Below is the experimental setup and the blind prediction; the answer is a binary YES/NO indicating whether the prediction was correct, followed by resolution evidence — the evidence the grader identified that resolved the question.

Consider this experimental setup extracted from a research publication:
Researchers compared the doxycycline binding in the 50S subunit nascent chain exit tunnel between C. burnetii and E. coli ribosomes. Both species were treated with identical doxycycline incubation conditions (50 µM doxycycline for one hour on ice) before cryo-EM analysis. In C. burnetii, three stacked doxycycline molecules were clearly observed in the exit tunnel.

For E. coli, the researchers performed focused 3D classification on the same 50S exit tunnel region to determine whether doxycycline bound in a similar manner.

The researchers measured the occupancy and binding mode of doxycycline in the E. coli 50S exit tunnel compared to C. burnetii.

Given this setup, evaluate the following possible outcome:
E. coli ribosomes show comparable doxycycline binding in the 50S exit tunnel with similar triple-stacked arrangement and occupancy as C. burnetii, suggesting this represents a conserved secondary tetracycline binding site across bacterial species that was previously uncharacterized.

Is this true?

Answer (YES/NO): NO